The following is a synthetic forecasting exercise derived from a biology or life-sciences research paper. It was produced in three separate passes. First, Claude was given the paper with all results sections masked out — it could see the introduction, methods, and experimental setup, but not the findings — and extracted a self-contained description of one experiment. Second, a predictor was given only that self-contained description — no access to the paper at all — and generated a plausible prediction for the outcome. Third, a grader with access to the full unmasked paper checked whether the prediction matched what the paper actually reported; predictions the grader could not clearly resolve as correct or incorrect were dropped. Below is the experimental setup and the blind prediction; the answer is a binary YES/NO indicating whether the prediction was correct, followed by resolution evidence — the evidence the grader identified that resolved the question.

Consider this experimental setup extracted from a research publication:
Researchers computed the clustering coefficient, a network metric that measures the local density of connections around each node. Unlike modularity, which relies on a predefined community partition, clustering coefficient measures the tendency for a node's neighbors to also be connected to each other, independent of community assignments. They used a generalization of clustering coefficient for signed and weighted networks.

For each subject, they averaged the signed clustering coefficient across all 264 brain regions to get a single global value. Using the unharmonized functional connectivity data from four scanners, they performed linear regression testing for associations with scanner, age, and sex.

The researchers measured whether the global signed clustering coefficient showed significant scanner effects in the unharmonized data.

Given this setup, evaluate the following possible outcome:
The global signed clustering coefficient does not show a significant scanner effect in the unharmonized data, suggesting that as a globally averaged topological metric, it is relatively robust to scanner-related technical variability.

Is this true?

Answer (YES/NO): NO